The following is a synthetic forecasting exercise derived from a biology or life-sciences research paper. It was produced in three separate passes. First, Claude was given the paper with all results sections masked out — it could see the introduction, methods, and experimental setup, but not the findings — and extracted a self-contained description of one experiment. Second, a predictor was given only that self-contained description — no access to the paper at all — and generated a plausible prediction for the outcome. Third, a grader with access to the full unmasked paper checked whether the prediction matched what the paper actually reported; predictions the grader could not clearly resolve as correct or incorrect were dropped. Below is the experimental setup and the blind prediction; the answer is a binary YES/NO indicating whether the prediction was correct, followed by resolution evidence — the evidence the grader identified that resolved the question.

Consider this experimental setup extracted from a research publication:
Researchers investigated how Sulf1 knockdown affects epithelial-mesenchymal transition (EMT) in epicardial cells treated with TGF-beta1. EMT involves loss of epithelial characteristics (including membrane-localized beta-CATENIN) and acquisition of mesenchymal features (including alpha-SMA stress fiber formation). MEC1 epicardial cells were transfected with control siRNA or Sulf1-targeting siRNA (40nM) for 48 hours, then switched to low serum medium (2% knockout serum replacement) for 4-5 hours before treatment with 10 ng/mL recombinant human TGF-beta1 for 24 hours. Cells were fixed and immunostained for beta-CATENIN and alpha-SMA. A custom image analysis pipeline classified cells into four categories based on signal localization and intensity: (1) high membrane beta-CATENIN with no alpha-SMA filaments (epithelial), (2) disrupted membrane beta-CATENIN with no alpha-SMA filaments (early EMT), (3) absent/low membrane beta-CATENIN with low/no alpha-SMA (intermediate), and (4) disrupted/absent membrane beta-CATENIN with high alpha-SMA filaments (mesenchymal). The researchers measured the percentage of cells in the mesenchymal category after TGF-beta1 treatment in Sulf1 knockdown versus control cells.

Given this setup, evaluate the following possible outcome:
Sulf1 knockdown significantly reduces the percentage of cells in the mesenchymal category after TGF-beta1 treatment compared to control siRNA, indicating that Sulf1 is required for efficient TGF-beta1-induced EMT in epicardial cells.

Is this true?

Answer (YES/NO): NO